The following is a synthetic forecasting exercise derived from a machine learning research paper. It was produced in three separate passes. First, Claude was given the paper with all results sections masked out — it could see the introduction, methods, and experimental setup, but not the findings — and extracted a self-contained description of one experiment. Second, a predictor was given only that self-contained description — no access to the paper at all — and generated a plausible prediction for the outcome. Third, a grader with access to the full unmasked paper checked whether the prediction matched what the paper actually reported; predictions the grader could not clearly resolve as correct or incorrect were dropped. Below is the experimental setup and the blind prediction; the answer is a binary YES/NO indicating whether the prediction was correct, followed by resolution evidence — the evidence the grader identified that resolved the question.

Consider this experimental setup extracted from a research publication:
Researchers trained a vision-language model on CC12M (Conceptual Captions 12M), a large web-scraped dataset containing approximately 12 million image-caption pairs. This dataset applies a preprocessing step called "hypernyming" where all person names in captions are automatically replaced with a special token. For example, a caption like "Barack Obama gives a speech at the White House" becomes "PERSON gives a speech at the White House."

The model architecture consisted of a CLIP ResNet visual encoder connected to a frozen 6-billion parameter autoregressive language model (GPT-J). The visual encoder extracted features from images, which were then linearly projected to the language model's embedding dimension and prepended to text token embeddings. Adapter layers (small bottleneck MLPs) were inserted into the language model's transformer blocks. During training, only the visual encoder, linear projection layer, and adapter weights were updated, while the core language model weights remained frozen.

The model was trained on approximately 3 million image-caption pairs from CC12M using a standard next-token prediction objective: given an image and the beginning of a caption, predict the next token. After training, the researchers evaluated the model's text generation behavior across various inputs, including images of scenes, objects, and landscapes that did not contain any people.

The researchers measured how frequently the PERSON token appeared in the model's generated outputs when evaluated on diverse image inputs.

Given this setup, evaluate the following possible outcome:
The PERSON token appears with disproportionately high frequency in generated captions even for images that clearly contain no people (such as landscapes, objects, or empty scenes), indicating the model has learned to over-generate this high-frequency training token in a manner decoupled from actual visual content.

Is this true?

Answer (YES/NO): YES